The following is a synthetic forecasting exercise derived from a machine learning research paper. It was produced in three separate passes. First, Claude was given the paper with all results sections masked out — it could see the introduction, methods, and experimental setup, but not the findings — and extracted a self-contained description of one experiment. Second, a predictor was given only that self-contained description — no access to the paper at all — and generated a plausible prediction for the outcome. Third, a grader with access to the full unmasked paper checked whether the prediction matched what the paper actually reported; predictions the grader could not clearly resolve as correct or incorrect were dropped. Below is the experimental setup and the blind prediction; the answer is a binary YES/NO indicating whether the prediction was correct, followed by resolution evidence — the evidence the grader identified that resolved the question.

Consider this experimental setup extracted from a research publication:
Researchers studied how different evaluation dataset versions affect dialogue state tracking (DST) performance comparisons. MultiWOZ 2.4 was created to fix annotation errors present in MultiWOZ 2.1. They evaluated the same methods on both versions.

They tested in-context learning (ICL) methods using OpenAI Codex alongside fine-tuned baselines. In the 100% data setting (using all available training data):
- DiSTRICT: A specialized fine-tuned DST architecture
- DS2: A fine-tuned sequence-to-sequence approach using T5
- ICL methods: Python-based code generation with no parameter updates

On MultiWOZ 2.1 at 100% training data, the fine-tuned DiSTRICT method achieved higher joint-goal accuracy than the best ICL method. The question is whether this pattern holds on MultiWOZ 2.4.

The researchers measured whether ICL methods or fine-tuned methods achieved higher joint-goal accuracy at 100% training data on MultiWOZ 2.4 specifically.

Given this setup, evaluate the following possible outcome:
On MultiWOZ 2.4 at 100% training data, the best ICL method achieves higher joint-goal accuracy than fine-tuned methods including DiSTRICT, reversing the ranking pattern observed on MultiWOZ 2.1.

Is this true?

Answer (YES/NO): NO